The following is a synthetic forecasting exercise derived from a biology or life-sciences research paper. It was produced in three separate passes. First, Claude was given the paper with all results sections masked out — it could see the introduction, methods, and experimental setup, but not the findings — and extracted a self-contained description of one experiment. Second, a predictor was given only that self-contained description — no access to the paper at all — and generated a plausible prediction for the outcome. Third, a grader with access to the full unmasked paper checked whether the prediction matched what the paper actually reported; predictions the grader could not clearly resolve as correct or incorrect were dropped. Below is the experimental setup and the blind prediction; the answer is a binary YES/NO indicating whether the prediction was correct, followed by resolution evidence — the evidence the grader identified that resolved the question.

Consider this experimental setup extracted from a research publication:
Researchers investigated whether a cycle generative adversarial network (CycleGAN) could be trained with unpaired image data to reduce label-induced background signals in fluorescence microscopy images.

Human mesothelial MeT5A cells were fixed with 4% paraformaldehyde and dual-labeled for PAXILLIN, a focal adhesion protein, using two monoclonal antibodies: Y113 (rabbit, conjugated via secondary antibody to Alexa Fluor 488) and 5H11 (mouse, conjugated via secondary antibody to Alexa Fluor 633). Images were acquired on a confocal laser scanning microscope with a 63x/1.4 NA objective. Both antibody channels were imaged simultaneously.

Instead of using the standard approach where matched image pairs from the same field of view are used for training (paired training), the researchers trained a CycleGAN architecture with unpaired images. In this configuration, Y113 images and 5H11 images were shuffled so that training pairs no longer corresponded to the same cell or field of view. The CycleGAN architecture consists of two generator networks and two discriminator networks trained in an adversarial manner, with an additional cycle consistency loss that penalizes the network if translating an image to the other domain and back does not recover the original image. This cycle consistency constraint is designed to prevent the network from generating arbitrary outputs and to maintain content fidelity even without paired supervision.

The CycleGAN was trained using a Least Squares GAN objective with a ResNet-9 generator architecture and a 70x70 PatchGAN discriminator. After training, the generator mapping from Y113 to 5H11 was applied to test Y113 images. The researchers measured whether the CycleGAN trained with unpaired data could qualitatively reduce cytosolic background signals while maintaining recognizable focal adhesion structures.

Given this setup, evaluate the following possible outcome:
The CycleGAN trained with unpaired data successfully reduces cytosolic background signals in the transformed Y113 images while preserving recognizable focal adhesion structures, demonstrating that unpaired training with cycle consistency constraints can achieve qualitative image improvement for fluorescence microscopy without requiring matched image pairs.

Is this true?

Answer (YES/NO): NO